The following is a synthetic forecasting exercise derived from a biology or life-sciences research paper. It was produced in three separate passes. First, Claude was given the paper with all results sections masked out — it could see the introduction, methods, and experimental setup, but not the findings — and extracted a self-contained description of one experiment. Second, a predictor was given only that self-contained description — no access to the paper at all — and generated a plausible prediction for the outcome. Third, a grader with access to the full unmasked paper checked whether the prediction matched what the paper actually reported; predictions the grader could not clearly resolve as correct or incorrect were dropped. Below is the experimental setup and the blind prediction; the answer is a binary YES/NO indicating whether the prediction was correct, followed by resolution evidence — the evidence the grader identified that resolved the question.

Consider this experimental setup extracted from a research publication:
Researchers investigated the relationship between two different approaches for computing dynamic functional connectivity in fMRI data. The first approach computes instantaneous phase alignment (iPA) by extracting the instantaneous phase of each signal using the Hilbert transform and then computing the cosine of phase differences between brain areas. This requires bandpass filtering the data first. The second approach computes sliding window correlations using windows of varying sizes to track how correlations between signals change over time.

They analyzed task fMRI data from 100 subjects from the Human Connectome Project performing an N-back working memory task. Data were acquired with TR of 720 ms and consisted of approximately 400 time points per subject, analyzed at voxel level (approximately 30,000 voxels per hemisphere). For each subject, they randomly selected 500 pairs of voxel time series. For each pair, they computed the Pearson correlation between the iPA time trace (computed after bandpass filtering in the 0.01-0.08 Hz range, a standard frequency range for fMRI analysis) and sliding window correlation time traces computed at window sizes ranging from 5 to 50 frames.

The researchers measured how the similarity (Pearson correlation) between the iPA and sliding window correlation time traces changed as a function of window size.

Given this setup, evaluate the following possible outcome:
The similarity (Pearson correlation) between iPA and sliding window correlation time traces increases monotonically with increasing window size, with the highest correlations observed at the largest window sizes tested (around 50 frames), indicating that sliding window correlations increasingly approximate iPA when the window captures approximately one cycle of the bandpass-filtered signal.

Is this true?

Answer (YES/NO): NO